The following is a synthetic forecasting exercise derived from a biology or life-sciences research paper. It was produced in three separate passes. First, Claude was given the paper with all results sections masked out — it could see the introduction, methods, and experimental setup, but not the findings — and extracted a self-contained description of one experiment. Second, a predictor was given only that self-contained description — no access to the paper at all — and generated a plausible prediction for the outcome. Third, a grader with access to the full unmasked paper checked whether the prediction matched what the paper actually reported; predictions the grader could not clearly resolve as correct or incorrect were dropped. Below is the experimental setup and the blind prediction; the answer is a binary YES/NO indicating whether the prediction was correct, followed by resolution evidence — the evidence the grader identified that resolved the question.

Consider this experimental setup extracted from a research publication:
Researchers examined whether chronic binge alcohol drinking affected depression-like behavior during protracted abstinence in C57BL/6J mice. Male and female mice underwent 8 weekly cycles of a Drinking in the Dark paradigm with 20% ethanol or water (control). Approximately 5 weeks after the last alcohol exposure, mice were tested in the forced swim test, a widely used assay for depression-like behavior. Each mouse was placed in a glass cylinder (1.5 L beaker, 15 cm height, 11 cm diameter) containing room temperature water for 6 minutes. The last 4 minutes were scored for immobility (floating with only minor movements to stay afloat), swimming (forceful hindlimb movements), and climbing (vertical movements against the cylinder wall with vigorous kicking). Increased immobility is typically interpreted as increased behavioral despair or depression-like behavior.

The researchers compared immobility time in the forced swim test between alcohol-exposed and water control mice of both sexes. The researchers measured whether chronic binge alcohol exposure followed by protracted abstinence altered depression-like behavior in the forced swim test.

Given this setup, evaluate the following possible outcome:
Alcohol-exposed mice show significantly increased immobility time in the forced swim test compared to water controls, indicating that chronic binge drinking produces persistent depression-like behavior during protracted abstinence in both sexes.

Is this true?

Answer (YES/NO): NO